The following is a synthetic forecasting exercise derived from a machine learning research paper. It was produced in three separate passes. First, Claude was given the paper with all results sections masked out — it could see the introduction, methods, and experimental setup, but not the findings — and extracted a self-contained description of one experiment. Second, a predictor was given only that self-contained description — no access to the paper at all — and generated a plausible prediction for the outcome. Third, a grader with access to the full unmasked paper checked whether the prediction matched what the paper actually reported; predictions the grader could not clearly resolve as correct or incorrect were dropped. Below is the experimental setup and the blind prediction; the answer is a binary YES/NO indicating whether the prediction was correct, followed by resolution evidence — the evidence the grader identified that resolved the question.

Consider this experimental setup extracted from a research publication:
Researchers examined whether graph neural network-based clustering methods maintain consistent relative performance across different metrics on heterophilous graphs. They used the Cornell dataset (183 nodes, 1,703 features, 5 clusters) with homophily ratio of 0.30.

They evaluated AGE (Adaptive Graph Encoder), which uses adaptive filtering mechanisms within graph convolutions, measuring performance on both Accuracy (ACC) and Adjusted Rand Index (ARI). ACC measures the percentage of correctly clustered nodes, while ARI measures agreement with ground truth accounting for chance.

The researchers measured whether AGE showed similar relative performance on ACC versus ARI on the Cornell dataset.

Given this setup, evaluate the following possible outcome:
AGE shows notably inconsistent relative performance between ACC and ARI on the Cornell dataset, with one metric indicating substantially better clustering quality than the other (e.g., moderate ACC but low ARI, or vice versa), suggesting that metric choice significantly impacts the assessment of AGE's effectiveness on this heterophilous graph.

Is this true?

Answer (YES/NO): YES